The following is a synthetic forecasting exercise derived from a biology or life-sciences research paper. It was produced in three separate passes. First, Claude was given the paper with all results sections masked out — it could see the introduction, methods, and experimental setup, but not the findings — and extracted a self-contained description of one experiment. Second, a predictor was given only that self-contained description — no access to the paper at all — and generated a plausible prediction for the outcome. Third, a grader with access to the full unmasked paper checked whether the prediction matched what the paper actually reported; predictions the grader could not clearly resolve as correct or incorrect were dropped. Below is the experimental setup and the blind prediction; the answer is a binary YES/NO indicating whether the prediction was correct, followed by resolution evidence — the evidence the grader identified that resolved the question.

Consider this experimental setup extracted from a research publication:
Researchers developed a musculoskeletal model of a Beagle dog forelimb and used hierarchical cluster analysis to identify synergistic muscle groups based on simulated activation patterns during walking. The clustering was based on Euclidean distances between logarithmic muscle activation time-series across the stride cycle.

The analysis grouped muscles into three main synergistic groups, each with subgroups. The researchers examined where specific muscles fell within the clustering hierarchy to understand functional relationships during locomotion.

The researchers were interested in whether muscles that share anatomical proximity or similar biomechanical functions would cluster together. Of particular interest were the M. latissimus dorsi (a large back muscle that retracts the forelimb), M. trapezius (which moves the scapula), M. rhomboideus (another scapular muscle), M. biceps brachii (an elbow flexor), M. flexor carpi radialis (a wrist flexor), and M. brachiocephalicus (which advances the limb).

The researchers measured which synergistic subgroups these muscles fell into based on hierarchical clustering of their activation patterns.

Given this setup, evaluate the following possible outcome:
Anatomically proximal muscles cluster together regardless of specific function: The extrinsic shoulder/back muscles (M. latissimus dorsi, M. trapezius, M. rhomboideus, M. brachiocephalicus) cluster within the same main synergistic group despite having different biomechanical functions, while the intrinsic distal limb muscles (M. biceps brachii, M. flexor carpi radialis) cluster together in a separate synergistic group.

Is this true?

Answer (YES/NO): NO